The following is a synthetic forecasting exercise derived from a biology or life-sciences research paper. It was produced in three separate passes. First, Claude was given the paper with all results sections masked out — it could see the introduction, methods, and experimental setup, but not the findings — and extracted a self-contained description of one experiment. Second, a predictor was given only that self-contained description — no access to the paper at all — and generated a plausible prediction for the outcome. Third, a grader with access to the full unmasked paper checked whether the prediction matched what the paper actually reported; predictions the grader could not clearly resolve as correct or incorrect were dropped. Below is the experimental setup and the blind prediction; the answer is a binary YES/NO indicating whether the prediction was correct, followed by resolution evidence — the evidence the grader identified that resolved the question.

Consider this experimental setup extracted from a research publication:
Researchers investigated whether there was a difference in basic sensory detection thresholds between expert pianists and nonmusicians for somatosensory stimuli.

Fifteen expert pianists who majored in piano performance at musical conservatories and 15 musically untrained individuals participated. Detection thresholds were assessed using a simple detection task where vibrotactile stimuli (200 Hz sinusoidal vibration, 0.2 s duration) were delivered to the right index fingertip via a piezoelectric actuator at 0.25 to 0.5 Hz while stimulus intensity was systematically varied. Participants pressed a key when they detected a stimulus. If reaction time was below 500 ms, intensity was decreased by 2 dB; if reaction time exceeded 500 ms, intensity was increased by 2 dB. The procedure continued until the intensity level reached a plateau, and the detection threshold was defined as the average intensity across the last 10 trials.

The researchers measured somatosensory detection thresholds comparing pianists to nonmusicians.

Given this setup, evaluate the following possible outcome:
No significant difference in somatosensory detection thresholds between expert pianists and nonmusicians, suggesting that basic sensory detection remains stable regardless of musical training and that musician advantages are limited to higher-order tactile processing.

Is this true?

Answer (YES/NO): YES